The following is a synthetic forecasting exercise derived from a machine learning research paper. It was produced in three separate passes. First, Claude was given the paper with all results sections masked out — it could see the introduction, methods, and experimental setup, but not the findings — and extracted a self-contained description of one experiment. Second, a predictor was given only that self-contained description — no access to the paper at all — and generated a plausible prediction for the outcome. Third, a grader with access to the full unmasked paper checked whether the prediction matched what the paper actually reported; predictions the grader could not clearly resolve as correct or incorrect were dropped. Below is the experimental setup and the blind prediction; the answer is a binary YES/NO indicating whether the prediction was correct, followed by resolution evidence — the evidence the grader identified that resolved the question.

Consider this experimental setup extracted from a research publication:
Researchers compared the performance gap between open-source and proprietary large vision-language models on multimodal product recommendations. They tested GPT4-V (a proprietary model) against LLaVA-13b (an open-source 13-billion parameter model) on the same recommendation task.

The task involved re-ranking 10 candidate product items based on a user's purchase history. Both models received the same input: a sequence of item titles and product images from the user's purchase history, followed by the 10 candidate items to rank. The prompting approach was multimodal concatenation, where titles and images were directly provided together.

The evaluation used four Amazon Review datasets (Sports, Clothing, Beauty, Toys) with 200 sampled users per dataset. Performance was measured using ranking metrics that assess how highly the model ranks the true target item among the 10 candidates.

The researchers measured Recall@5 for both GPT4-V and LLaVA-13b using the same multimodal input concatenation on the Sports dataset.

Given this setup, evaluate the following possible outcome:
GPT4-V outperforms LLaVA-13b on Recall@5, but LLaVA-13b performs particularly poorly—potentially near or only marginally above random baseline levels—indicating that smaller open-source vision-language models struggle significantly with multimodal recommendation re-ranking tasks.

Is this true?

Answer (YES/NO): NO